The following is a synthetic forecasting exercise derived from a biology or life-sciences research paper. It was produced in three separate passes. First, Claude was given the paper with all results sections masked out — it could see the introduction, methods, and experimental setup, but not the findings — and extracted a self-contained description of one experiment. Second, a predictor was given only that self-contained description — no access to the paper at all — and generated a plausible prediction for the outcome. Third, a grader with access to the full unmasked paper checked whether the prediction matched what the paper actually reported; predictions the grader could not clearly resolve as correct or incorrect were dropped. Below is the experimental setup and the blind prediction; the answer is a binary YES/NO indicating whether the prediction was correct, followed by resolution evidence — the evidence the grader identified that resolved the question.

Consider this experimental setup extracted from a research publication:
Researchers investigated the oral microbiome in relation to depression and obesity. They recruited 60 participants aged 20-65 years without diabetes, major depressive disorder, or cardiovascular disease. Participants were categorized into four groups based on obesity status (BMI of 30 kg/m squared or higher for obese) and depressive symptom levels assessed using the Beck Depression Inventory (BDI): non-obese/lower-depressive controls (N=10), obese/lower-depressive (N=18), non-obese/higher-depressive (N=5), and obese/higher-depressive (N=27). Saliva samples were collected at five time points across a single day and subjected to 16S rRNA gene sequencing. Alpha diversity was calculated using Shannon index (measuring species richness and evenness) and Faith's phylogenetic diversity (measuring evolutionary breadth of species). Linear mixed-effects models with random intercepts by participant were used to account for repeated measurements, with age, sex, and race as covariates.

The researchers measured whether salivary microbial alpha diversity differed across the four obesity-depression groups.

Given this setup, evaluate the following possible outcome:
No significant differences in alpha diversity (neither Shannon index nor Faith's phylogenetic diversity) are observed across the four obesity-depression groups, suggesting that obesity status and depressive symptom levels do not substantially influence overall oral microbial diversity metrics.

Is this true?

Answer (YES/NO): YES